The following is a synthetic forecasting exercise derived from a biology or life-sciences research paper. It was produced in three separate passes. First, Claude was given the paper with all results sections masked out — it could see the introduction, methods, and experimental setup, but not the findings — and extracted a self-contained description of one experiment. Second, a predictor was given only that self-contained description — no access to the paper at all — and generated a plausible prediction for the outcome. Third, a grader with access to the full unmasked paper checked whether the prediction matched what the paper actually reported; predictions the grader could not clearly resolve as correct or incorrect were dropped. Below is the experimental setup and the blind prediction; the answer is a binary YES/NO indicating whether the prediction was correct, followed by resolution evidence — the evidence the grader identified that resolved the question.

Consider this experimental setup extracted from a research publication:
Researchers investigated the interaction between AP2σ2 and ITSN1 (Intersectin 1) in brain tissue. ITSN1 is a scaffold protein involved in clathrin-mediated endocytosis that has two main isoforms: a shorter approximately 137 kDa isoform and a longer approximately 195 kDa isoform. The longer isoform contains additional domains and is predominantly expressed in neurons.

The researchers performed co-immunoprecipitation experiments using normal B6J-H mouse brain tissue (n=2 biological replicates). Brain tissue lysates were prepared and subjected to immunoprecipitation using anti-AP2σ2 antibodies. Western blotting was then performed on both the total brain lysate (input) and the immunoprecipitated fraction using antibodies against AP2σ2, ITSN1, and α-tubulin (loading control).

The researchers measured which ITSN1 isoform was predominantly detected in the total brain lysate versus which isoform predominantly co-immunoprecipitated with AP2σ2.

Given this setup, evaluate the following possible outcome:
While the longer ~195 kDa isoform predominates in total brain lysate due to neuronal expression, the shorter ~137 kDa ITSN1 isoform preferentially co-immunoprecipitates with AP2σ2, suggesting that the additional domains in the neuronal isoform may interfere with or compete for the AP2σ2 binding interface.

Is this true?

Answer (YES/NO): YES